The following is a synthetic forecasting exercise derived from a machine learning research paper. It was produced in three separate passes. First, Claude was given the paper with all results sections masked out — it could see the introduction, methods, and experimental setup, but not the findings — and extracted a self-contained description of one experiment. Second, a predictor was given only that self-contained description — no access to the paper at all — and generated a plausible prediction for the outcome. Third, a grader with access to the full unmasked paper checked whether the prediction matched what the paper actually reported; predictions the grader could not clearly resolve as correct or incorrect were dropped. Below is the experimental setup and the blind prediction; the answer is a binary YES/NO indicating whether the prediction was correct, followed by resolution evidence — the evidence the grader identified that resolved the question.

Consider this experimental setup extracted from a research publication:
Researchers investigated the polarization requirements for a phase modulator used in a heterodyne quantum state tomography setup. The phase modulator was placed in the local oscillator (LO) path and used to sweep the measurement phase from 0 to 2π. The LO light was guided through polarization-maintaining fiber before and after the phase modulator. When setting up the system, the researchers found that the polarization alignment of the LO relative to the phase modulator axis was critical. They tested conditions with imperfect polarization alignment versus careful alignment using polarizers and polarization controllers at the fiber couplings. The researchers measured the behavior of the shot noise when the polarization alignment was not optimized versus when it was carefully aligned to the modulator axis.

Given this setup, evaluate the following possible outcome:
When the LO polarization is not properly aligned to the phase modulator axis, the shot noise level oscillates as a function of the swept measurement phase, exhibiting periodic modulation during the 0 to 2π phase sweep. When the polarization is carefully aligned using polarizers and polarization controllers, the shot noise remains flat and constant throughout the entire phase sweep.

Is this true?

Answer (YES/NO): YES